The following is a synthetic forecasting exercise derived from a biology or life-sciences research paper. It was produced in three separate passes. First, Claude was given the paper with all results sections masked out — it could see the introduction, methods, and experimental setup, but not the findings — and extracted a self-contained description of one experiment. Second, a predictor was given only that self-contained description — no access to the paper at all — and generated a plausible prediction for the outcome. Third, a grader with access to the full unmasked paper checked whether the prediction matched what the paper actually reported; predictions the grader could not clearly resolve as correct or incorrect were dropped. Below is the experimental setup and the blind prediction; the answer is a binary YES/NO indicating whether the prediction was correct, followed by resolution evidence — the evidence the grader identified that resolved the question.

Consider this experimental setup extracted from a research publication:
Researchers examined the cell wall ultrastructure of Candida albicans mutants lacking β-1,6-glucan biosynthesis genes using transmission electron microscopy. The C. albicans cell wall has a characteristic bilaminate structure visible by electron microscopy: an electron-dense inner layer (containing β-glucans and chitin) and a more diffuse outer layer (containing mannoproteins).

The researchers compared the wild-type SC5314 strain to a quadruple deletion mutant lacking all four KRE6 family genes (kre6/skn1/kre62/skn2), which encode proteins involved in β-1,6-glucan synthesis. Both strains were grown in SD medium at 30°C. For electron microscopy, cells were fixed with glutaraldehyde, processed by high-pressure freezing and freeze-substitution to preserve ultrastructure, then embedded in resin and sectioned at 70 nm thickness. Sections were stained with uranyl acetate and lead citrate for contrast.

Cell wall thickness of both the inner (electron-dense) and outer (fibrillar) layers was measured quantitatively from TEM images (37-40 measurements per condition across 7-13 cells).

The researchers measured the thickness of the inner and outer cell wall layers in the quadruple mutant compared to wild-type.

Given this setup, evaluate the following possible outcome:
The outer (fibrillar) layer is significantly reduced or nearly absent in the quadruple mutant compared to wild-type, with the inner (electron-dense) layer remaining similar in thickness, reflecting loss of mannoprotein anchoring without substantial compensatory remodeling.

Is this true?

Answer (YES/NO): NO